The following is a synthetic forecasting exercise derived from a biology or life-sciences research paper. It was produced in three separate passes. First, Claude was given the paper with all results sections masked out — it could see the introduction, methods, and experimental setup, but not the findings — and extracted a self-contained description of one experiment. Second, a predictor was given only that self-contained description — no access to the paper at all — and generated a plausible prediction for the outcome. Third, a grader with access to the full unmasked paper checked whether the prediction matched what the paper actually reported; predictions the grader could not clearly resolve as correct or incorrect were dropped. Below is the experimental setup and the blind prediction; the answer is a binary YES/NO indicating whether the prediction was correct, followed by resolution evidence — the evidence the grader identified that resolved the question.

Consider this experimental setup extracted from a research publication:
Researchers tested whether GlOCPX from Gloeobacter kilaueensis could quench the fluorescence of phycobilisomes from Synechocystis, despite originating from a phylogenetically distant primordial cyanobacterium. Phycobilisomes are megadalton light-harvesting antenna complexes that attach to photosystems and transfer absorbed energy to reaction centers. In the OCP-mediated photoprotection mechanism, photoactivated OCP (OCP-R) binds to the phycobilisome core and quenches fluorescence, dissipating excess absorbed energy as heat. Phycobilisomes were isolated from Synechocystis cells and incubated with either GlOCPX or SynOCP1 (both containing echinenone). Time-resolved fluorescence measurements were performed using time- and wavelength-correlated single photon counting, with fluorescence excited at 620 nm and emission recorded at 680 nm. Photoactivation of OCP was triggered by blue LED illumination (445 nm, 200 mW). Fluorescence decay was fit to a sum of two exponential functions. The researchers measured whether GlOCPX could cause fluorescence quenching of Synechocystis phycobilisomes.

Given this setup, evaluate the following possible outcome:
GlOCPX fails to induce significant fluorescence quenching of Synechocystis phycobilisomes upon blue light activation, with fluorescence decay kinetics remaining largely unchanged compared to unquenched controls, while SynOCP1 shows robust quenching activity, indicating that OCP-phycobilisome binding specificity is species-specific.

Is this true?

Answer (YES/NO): NO